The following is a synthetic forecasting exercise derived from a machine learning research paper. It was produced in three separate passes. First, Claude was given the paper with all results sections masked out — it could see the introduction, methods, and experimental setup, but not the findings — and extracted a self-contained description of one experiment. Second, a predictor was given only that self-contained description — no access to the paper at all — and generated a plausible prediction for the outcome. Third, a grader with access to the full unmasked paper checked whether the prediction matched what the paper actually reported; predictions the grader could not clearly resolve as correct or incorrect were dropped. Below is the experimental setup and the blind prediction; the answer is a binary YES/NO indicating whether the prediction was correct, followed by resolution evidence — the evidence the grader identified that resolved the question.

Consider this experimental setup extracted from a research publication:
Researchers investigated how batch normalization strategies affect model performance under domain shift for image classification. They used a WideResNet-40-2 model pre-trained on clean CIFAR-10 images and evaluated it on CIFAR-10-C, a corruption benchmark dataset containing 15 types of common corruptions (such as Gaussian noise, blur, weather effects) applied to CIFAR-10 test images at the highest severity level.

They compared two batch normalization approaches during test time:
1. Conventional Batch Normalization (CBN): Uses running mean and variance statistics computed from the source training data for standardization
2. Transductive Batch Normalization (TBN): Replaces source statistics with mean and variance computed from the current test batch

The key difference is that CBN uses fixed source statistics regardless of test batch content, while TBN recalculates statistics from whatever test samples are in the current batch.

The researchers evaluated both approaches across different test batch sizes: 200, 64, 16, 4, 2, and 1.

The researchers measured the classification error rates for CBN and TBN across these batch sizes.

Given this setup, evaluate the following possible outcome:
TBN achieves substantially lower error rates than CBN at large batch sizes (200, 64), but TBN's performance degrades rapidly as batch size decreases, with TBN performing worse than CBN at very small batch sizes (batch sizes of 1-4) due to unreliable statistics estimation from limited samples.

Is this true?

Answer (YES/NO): YES